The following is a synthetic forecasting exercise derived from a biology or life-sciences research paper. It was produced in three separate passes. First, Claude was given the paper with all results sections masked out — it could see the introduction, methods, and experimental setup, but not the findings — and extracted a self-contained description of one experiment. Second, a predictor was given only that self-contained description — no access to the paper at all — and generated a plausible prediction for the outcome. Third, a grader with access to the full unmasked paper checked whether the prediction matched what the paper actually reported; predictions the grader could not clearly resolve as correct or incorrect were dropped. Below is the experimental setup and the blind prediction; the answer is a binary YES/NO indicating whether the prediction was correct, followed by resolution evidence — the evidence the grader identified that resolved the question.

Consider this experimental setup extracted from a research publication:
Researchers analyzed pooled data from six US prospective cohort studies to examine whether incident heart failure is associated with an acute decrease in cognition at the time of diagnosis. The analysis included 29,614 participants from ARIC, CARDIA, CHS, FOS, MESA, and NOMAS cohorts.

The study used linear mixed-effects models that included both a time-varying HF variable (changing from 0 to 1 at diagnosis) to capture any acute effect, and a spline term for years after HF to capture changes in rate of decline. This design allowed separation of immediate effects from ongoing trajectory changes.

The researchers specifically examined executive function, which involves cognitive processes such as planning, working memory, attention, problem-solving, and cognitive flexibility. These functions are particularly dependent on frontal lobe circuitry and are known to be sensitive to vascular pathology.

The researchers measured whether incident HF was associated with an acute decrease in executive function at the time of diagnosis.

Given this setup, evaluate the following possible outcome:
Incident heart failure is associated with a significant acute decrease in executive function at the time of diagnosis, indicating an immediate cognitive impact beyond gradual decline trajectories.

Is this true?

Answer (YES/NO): YES